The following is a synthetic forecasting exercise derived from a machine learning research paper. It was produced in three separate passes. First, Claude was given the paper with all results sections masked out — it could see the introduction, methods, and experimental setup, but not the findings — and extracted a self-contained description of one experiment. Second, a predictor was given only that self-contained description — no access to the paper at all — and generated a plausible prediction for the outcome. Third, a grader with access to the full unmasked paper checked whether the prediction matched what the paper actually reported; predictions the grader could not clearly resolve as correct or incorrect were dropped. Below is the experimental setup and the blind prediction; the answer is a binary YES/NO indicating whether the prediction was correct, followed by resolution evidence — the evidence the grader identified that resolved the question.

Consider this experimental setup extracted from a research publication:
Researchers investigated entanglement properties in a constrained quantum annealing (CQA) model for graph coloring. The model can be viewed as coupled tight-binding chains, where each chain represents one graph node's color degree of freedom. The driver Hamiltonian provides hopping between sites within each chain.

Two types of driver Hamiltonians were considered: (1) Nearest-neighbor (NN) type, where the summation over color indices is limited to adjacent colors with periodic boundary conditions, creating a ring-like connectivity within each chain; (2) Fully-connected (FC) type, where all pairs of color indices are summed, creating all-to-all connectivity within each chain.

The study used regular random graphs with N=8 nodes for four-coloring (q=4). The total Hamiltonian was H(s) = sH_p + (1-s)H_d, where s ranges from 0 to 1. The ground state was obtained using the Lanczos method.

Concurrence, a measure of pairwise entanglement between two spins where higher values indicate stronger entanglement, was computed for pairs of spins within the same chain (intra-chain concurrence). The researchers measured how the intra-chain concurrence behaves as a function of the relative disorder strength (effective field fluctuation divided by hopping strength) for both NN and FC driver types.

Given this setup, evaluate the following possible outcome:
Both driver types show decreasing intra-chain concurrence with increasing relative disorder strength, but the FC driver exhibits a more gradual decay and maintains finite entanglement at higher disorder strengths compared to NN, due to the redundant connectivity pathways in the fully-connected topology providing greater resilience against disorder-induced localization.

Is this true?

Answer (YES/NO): NO